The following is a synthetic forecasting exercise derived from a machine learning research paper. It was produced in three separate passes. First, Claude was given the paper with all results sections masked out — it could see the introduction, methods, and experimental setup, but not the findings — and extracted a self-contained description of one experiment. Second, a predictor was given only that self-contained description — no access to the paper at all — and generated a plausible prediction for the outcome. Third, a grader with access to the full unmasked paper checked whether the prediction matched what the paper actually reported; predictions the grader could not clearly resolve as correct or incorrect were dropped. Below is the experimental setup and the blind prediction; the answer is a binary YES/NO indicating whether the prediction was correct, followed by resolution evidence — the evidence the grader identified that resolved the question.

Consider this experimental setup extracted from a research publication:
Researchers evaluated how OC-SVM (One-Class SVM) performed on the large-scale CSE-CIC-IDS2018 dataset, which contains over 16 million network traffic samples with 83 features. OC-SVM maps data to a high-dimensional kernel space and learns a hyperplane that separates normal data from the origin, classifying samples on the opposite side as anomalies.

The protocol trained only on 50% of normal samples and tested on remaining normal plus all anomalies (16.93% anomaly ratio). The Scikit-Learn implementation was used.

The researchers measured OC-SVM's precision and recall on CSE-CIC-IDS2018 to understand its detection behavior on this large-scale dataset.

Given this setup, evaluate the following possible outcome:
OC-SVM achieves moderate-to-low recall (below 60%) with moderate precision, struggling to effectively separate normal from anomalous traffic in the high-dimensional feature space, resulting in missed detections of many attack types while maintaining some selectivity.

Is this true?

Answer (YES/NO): NO